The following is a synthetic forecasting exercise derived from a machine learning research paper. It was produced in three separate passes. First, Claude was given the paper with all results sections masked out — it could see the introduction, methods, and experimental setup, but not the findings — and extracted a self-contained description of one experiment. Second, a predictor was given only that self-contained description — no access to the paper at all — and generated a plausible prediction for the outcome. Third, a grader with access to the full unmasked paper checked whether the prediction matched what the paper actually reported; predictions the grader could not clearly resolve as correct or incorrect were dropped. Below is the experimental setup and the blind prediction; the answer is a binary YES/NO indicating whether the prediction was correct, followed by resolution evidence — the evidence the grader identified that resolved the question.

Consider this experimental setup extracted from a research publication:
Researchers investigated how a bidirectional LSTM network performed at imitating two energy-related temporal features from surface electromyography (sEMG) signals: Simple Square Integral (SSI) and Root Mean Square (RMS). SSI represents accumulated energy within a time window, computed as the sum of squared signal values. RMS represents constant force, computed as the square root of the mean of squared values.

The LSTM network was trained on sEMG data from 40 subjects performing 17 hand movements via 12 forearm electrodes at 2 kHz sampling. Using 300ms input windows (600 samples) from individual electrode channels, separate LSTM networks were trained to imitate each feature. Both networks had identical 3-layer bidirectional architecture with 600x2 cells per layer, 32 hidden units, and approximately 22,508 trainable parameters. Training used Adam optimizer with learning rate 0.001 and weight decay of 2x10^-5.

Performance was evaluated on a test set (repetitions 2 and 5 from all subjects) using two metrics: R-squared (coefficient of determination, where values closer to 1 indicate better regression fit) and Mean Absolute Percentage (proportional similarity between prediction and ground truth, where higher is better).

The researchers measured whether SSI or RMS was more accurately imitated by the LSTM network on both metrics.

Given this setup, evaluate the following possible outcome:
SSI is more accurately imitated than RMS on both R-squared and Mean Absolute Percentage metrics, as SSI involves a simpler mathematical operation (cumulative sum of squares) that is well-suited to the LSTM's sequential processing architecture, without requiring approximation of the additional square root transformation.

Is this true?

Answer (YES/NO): NO